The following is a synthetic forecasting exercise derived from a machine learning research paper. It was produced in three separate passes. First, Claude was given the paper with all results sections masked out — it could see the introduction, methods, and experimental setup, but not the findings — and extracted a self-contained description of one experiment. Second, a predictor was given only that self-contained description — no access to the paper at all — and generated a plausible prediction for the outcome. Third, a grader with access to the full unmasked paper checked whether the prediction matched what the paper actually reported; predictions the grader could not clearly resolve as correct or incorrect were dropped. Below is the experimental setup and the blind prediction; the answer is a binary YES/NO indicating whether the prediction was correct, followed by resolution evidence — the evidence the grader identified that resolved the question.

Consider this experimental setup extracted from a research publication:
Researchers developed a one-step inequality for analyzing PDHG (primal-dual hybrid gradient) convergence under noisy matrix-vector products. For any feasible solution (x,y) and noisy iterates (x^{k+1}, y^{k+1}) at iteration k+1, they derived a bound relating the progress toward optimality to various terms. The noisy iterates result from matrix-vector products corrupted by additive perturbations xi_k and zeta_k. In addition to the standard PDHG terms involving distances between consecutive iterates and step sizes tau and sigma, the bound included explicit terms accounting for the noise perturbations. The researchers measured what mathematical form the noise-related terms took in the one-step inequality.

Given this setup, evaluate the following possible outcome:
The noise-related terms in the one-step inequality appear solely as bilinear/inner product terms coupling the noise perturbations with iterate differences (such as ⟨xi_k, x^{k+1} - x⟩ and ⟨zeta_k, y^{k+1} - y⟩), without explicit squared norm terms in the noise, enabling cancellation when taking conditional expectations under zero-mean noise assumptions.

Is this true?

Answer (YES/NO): YES